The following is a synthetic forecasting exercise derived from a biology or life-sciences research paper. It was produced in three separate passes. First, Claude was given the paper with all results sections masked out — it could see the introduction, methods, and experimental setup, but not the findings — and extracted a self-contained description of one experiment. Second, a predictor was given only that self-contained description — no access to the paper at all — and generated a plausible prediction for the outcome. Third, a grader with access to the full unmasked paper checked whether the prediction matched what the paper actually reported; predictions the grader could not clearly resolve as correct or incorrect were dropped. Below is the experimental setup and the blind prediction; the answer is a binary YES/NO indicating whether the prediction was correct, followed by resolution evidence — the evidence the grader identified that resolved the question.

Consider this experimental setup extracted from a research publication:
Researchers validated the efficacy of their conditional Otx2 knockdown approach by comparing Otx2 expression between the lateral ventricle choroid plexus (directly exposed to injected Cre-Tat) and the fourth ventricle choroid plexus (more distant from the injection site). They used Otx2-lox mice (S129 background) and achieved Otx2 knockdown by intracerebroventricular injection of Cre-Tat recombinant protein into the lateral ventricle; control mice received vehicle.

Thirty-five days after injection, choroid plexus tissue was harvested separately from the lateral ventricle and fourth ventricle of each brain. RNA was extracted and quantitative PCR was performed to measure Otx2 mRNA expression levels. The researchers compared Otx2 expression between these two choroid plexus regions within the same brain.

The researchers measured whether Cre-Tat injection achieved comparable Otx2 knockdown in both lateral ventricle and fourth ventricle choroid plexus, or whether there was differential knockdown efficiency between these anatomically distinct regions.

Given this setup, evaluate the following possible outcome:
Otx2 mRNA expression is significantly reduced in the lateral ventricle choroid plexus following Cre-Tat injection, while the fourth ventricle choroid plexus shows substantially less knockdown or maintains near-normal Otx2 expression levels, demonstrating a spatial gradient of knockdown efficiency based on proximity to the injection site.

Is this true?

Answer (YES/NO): NO